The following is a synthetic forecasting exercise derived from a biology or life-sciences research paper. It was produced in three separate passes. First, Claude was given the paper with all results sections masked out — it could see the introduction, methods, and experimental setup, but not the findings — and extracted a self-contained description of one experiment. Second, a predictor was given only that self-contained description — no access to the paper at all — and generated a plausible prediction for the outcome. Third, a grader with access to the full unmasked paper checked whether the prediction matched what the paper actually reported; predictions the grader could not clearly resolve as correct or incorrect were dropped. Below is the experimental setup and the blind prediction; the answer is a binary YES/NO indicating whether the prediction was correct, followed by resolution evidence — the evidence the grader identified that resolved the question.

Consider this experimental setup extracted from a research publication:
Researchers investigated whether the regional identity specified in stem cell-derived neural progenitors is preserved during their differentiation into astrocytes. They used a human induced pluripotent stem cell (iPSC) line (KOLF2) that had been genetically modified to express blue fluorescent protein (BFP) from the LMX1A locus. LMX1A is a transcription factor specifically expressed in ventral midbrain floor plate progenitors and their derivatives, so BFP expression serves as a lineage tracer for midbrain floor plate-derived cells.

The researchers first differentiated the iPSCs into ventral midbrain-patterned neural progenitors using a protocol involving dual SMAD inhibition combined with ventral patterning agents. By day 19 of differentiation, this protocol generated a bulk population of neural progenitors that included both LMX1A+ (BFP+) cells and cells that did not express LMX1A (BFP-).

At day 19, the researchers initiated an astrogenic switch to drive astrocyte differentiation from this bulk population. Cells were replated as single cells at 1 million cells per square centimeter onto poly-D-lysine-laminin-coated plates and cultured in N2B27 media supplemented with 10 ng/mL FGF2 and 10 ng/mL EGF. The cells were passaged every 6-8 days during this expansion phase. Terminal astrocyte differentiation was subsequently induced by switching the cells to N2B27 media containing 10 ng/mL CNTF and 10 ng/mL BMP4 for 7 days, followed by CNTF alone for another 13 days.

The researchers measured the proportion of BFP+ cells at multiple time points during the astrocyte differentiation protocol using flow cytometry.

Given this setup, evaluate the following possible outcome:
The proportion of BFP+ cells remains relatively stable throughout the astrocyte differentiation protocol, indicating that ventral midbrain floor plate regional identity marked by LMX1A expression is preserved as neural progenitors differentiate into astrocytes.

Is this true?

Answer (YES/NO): NO